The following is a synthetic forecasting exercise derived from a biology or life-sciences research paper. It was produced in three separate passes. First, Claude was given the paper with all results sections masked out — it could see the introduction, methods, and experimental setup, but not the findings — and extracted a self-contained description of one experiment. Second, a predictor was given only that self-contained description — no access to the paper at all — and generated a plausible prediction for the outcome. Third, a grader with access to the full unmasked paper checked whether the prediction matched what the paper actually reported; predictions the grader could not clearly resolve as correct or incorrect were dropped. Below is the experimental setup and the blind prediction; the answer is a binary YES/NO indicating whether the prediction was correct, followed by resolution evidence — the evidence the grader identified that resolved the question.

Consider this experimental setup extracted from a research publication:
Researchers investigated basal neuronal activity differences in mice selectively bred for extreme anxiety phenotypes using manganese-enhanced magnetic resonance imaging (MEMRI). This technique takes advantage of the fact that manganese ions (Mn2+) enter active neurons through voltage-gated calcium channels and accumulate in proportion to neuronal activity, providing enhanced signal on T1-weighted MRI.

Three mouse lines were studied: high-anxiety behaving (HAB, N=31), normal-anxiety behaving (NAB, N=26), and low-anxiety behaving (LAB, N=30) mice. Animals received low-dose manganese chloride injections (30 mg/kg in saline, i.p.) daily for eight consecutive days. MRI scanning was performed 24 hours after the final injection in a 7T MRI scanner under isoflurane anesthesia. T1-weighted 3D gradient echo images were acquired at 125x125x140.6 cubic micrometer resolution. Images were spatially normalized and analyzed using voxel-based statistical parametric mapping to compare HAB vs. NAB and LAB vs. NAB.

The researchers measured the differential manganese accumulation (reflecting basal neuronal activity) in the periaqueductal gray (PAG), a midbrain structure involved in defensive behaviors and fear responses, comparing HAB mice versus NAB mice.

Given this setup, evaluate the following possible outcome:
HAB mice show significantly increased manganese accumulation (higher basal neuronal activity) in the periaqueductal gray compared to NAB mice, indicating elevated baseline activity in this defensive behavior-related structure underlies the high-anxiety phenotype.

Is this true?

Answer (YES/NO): YES